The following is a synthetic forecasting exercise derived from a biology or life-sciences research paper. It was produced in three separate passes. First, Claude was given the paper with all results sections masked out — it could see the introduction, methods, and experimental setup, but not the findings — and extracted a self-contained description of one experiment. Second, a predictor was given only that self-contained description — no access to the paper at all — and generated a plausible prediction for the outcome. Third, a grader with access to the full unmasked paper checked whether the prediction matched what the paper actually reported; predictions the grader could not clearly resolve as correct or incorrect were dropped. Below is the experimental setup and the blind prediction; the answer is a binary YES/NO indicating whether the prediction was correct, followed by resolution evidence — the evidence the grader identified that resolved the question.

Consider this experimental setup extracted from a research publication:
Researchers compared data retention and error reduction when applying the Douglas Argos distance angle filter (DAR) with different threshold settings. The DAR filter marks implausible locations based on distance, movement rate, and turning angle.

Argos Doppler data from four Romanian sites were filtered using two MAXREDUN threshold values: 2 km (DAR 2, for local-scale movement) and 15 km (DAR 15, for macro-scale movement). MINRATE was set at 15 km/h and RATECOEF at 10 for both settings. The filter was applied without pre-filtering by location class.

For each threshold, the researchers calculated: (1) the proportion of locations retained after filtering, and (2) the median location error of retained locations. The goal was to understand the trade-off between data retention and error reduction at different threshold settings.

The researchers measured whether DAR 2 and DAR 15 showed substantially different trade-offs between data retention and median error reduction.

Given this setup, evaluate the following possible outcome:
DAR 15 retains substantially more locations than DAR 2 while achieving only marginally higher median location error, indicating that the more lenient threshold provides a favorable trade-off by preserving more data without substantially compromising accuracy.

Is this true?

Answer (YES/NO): NO